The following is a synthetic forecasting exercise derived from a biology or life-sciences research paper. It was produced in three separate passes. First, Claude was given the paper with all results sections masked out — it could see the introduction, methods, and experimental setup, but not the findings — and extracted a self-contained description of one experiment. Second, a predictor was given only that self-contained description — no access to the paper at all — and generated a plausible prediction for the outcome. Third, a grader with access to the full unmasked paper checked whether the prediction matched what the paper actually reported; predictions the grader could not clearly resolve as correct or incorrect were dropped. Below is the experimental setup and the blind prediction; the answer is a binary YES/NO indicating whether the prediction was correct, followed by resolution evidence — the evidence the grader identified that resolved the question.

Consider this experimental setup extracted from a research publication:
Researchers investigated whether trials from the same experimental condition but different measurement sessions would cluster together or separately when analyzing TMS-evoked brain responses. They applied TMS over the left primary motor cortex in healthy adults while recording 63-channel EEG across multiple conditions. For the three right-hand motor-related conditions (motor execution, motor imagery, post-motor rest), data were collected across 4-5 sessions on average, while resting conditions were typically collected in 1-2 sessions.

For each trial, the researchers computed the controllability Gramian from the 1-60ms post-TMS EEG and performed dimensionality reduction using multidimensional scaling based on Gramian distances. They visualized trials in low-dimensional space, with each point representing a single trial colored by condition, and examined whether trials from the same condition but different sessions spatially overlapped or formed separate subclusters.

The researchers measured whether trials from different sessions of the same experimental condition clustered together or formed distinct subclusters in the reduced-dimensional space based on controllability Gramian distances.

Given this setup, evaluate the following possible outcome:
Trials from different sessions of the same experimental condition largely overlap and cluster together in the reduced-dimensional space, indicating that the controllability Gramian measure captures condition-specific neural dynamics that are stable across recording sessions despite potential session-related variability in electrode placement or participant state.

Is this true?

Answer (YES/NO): YES